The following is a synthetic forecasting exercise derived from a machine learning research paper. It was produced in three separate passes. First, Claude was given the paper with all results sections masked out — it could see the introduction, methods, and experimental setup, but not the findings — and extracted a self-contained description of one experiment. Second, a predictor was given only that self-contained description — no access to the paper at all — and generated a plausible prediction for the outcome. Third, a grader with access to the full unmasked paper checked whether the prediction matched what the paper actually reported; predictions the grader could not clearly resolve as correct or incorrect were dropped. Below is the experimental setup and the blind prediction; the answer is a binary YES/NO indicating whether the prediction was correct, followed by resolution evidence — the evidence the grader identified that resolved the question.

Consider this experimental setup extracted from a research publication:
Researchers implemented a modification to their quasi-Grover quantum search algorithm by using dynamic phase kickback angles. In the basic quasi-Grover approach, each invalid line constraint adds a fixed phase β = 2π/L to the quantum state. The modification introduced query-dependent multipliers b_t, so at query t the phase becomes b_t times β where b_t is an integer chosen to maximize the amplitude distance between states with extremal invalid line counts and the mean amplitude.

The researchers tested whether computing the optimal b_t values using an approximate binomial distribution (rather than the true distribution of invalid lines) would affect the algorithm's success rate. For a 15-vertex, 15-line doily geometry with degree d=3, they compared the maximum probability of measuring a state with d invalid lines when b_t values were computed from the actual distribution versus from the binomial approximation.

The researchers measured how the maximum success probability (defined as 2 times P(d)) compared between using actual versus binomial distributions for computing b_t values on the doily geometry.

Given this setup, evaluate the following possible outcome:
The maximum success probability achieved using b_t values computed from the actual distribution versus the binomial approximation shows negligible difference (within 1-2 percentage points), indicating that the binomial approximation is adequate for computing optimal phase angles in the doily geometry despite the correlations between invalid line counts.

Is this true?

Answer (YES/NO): NO